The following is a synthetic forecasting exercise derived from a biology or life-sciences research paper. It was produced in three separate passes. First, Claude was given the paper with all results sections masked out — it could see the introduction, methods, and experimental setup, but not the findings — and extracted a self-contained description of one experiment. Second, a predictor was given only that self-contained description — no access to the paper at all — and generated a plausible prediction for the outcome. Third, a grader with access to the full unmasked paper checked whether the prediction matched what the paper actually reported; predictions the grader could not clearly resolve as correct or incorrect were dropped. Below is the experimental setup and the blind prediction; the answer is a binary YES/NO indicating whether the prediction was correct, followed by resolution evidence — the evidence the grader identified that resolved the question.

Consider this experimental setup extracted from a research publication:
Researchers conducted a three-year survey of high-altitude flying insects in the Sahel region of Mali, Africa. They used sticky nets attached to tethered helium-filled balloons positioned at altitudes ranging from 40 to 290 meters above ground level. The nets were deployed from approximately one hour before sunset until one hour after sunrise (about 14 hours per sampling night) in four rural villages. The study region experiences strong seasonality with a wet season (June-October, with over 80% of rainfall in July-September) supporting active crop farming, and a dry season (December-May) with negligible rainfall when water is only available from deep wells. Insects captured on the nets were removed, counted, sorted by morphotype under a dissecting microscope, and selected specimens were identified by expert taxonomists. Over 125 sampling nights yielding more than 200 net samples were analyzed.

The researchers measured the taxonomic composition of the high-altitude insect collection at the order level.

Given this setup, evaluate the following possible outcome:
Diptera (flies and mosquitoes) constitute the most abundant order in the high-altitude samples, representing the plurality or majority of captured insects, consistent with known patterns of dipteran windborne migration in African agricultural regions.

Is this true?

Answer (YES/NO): NO